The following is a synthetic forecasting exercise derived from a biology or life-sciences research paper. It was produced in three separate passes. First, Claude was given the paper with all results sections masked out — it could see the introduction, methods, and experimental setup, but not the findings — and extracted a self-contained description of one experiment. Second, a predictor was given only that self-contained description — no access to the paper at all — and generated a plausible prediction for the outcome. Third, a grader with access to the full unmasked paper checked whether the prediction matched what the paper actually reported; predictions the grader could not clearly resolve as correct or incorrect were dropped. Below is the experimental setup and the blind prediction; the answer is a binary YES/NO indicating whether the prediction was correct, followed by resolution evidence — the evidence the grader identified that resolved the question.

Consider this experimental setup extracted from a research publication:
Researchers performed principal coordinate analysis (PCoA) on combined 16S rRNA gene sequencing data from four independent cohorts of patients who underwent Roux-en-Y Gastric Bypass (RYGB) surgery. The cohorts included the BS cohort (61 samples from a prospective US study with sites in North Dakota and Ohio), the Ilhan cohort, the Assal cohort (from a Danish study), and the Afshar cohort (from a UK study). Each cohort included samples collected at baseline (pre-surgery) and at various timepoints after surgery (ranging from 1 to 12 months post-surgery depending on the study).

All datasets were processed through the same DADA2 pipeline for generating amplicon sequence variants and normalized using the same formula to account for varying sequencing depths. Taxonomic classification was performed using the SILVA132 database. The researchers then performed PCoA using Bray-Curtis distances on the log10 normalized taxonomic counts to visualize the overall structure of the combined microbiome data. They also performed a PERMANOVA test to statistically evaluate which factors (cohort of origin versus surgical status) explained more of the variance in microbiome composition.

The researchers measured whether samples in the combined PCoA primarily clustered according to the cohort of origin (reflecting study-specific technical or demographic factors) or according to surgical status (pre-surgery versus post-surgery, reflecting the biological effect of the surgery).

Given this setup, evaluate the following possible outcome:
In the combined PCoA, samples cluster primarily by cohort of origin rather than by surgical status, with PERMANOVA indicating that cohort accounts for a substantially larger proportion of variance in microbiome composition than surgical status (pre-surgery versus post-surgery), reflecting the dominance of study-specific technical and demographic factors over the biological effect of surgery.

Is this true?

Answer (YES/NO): YES